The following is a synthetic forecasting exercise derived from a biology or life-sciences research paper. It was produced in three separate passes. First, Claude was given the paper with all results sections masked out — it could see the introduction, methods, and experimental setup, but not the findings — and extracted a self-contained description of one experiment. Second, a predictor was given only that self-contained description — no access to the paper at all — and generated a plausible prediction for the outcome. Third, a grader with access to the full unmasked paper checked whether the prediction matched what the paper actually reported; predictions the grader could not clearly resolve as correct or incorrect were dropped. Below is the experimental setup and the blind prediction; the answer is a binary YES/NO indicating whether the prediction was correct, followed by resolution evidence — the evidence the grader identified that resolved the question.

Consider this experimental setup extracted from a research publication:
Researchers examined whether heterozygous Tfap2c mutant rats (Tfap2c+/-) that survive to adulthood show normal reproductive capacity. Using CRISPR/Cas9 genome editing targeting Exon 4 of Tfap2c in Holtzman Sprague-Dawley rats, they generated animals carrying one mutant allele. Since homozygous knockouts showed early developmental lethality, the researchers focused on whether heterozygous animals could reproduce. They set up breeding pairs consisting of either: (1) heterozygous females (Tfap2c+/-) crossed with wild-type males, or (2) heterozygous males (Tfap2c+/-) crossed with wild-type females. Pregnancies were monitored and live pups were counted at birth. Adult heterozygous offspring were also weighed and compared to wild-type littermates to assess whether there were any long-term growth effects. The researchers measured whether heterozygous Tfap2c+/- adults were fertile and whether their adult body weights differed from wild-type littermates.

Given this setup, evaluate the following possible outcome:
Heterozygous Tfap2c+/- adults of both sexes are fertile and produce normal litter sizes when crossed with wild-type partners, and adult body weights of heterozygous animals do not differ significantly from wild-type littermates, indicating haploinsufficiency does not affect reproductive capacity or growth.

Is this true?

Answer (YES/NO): NO